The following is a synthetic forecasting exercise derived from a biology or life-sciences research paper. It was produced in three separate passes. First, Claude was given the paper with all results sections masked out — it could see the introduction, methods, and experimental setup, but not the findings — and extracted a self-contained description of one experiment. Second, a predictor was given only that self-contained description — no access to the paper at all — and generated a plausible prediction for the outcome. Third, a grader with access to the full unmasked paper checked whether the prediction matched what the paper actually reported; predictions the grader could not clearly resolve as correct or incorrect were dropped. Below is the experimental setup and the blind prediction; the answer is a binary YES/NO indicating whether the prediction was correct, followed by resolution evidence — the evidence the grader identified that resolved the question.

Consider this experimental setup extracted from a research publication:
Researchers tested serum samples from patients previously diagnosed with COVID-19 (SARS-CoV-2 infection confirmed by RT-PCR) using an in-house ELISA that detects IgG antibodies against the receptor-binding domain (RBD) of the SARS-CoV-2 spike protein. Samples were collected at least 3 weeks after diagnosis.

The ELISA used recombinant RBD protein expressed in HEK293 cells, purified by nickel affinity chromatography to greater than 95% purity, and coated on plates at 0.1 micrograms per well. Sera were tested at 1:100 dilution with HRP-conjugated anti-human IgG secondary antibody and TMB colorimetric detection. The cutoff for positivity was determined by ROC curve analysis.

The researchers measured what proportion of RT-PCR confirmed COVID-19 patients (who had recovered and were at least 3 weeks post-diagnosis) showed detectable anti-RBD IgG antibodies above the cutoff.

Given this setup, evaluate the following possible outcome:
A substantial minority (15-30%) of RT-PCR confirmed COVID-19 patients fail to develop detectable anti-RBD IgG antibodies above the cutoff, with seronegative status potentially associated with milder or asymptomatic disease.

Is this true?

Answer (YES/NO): NO